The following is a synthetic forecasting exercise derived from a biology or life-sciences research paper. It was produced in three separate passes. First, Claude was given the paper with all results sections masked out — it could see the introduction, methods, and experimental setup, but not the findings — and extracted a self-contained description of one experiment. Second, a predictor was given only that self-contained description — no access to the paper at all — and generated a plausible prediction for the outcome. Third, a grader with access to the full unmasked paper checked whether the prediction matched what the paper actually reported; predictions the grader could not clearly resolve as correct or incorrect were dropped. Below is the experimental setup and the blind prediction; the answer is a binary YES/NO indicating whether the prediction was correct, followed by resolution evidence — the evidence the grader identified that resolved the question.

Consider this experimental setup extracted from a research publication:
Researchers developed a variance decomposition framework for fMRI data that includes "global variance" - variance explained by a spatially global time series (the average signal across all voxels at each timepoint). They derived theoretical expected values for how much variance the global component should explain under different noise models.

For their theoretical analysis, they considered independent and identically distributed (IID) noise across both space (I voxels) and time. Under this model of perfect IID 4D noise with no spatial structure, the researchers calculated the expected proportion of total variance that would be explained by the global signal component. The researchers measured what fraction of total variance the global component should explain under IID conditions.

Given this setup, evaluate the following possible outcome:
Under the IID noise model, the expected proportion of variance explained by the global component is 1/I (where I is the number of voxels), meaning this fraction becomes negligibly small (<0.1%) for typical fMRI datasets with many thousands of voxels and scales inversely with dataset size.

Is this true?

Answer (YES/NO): YES